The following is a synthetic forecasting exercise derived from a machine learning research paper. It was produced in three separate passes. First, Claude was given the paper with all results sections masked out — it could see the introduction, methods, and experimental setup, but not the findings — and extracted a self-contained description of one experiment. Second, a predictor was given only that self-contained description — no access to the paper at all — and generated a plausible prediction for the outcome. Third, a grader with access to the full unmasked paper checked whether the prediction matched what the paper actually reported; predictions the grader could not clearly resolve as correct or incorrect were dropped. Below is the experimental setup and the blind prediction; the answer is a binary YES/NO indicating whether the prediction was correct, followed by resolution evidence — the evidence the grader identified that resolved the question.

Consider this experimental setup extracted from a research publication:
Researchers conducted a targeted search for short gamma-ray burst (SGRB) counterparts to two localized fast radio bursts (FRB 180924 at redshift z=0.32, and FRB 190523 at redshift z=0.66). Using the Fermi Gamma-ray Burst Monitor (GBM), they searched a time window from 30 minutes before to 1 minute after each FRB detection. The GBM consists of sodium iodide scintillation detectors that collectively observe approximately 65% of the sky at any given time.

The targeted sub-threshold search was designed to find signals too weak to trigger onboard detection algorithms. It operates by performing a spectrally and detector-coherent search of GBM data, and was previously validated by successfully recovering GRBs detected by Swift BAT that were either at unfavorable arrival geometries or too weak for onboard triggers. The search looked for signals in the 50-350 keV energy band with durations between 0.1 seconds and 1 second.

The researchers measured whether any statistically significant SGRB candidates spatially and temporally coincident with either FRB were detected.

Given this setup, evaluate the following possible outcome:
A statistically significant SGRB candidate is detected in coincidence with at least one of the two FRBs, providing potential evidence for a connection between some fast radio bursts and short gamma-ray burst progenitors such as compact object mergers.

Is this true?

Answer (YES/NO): NO